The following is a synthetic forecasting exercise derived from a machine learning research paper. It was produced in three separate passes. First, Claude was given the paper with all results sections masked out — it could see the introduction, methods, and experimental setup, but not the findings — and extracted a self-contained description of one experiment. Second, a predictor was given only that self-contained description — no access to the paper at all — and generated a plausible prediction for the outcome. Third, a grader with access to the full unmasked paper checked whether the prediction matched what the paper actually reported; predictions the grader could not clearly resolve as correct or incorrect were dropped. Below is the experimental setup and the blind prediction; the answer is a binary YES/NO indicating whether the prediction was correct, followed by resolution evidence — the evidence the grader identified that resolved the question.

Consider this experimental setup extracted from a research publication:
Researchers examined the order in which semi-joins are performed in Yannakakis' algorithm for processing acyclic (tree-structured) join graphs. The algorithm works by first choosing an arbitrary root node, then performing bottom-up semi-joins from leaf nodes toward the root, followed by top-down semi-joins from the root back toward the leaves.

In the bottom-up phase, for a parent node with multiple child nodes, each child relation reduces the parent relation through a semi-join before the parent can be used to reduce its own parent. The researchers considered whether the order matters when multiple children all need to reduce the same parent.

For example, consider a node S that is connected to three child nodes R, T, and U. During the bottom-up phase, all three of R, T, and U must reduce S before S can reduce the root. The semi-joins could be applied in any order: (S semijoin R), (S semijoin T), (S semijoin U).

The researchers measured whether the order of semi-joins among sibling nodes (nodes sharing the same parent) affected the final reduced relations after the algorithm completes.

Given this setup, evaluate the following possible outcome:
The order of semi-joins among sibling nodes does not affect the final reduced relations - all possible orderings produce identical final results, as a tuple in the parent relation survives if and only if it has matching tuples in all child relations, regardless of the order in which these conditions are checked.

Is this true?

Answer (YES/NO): YES